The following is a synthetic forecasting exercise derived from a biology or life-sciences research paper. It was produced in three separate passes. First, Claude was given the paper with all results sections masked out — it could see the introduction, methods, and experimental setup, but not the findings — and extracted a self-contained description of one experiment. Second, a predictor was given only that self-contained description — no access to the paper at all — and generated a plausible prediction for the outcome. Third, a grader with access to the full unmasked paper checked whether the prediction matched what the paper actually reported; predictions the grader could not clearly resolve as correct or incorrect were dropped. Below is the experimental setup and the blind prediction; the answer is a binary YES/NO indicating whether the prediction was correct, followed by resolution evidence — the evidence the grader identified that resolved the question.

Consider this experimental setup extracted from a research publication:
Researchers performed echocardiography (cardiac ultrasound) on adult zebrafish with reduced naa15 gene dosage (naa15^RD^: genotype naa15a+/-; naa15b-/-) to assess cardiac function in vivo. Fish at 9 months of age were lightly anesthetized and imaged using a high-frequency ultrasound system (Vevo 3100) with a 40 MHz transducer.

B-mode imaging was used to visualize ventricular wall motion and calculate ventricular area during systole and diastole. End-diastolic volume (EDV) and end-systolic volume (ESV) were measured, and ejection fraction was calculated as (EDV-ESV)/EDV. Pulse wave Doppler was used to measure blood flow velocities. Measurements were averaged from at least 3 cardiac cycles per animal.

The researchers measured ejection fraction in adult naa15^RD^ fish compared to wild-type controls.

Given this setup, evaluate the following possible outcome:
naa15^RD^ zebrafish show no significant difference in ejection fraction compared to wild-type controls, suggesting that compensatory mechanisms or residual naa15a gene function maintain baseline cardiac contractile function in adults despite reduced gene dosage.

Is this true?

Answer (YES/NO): YES